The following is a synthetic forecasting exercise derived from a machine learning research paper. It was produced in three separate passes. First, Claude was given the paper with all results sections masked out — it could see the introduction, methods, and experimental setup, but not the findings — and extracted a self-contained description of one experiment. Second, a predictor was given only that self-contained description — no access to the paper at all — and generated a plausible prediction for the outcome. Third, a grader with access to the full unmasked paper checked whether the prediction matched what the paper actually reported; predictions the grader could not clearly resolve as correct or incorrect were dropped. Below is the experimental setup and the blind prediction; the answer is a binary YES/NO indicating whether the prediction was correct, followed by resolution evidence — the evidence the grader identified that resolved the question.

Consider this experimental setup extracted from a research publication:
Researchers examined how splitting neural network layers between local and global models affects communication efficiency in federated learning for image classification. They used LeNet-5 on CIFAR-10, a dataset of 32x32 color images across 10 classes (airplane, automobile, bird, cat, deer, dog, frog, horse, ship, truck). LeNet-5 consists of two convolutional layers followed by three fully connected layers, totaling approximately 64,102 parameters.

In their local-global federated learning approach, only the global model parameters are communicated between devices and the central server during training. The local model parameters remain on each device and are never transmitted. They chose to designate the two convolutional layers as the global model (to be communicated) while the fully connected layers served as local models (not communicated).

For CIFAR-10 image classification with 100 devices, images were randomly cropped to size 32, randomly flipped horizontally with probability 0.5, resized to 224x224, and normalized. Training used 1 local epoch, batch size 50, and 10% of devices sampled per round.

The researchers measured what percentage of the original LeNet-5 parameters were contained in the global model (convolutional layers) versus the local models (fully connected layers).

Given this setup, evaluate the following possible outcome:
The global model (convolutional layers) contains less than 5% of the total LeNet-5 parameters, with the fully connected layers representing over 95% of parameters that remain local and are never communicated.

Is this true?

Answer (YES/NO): YES